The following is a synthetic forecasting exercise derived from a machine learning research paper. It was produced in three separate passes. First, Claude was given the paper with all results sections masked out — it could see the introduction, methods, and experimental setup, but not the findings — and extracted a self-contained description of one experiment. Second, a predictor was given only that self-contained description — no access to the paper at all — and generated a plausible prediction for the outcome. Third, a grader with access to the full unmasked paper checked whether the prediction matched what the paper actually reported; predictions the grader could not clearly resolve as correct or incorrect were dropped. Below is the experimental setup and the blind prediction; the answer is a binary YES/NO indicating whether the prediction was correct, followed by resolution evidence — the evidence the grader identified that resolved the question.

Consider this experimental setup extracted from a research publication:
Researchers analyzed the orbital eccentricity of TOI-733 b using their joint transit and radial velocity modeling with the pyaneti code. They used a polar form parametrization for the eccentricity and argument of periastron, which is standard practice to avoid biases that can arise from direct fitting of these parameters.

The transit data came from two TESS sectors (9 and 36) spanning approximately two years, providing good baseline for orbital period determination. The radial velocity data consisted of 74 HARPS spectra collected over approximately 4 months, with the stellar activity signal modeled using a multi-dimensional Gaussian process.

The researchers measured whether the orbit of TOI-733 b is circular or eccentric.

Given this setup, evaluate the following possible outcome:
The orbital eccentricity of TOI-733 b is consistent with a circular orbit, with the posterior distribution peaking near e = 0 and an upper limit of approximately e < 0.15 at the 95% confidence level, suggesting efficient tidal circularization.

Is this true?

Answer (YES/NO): YES